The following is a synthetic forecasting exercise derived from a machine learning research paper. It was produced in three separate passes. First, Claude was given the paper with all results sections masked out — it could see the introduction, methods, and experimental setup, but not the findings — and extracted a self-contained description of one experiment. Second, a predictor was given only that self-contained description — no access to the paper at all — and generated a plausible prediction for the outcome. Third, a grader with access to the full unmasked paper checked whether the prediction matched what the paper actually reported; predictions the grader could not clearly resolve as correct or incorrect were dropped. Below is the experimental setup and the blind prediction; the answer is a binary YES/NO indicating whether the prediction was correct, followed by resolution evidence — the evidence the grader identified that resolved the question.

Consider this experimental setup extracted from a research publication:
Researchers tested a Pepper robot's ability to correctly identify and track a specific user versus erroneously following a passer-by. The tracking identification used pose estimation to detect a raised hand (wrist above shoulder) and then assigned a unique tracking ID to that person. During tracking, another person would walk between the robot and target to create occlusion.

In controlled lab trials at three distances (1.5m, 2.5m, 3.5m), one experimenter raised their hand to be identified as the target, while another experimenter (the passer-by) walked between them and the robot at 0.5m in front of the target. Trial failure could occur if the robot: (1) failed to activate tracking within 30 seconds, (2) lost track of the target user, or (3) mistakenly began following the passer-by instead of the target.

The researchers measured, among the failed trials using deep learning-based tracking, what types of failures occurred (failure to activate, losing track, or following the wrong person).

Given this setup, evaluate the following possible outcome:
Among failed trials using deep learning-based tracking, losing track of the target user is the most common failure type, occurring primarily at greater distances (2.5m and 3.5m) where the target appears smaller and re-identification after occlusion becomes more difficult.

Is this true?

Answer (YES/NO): NO